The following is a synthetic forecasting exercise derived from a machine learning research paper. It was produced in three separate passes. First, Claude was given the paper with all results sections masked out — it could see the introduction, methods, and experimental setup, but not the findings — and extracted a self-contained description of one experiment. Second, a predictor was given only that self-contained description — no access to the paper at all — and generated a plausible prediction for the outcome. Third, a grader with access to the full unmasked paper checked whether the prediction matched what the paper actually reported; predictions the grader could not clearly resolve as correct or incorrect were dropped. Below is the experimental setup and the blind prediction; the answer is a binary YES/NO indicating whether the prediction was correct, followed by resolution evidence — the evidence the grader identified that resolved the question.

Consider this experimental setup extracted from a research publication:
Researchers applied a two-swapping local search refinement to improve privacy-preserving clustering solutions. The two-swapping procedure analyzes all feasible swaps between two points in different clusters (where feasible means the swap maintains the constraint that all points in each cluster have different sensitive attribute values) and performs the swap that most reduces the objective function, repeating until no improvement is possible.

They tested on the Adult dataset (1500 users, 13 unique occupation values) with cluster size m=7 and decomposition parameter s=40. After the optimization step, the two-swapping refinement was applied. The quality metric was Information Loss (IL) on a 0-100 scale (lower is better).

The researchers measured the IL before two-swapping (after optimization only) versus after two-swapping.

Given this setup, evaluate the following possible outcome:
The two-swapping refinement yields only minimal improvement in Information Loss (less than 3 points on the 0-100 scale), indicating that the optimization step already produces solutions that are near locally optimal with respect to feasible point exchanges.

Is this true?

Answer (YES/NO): NO